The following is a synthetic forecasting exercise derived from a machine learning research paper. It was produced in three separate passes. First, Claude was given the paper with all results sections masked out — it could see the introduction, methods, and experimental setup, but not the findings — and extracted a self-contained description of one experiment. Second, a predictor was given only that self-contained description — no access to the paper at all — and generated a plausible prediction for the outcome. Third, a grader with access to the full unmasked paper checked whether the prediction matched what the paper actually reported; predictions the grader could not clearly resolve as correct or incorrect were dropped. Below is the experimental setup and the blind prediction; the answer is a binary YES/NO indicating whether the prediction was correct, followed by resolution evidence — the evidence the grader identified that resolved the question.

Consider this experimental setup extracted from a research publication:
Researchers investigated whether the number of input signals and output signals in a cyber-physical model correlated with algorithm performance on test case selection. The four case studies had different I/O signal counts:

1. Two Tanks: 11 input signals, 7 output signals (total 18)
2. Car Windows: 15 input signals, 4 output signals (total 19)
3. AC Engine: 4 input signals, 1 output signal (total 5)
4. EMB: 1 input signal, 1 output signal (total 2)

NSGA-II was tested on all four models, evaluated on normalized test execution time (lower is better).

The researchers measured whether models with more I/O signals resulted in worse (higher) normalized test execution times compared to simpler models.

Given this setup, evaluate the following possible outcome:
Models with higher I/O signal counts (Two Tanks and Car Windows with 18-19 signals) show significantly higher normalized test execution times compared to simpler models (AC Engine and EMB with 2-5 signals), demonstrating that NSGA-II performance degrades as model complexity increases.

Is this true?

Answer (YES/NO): NO